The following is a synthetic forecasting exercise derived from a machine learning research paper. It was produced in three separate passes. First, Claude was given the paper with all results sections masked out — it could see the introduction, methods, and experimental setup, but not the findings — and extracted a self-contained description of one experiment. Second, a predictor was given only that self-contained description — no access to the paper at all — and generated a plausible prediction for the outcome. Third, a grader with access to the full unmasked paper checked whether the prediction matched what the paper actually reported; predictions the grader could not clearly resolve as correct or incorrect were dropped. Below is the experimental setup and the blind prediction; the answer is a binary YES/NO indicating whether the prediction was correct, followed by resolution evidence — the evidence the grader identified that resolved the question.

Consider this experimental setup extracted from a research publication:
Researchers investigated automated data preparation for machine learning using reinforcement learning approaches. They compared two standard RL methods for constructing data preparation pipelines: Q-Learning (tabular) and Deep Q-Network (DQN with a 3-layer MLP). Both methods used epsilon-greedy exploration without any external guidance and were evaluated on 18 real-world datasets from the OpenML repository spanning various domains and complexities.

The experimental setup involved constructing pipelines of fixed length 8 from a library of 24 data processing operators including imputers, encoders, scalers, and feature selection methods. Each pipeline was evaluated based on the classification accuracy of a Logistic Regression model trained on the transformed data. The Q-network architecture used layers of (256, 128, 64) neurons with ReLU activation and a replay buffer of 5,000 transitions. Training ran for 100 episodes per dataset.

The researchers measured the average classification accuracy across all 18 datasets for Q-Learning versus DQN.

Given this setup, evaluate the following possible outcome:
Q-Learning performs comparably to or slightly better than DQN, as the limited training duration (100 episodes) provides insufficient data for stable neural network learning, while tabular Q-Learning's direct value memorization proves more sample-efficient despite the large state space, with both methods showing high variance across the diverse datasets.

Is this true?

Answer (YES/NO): YES